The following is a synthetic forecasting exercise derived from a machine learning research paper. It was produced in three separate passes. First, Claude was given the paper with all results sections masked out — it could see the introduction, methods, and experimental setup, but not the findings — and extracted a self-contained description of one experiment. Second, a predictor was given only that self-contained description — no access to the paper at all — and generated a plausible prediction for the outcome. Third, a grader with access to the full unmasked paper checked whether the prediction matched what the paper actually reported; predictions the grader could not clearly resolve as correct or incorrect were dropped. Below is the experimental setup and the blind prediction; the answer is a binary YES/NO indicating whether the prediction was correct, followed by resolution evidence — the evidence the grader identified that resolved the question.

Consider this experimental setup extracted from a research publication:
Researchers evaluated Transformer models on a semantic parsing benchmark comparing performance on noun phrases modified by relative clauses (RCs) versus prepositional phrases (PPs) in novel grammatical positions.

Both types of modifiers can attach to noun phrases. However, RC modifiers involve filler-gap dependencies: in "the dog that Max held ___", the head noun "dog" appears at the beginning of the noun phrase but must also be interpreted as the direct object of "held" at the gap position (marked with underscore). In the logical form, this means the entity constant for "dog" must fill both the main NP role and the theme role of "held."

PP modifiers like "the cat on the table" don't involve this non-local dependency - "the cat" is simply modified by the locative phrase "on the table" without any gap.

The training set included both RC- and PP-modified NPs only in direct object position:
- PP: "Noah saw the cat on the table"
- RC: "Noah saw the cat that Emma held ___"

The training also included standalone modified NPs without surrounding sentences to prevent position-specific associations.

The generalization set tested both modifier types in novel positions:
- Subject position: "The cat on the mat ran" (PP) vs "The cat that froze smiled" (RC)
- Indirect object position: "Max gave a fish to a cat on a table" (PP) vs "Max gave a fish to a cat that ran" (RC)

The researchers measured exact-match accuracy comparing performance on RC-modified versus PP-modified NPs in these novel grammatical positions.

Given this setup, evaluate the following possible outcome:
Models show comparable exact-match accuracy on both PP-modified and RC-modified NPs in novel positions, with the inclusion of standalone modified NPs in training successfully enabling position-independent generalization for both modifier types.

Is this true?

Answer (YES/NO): NO